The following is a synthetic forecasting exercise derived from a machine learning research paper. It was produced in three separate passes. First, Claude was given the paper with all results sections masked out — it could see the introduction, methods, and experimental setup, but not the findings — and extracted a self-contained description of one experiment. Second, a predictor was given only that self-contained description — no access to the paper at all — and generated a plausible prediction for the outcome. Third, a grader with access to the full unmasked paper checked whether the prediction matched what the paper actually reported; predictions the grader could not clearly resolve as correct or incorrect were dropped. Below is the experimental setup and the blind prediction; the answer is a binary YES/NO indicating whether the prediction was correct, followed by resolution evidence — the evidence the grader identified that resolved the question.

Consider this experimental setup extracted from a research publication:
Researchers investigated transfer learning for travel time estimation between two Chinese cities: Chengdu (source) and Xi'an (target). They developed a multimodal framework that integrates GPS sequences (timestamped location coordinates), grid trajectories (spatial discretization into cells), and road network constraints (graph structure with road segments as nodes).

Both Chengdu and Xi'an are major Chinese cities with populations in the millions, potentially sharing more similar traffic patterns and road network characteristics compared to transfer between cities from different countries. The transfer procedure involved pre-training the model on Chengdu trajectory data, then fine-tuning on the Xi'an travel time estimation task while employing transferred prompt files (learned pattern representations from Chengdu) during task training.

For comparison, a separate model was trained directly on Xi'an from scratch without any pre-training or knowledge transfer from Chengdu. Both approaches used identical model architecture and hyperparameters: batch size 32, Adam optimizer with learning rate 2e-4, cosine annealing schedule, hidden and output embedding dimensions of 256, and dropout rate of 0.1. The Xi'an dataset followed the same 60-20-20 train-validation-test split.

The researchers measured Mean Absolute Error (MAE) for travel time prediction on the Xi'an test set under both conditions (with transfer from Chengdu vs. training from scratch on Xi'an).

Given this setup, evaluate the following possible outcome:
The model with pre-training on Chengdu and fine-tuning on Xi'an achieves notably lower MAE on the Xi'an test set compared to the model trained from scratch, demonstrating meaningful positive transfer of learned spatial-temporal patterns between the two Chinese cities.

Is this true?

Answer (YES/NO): NO